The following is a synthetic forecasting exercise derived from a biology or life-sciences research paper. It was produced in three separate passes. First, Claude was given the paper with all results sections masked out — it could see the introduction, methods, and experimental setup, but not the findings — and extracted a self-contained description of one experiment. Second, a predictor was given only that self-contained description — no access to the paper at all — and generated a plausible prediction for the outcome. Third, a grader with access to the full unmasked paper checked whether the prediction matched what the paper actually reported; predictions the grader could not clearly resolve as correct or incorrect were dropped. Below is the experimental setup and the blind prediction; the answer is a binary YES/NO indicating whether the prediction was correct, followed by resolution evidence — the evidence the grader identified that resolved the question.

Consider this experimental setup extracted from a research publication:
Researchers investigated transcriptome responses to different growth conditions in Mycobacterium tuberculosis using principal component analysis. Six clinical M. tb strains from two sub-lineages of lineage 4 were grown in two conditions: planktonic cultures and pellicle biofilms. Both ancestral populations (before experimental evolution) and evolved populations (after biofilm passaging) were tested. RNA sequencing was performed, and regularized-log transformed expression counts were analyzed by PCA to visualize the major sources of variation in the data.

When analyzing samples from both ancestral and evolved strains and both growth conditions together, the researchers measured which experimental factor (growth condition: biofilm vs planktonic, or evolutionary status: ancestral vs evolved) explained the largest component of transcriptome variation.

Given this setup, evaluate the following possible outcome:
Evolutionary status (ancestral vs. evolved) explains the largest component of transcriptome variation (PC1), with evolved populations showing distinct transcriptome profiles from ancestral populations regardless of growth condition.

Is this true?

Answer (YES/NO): NO